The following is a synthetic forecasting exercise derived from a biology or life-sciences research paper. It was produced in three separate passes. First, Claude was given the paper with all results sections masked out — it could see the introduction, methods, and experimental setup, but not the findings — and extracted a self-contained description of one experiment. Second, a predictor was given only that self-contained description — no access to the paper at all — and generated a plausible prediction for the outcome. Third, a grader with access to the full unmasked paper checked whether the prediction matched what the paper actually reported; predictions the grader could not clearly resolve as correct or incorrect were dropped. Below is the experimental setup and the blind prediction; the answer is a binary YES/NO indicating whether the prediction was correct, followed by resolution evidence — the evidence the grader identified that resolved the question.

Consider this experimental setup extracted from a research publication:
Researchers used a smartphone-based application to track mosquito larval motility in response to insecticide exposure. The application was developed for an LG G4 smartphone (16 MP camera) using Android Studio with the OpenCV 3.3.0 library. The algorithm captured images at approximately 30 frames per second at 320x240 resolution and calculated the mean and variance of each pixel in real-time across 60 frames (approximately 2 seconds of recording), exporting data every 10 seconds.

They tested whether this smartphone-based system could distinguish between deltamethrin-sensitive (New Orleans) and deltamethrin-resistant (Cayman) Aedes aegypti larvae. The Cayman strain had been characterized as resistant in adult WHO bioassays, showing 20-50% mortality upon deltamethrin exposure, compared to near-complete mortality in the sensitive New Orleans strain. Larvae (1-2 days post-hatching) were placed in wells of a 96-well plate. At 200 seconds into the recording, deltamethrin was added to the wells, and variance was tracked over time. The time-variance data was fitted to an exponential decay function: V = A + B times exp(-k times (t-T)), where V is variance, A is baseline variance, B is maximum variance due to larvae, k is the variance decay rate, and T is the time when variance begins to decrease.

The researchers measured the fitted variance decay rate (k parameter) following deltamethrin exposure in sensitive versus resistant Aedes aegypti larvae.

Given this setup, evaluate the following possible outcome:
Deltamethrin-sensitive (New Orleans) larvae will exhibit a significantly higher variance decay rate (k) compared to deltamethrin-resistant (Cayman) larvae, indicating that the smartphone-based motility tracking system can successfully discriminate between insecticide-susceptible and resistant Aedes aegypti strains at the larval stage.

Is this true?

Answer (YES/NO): YES